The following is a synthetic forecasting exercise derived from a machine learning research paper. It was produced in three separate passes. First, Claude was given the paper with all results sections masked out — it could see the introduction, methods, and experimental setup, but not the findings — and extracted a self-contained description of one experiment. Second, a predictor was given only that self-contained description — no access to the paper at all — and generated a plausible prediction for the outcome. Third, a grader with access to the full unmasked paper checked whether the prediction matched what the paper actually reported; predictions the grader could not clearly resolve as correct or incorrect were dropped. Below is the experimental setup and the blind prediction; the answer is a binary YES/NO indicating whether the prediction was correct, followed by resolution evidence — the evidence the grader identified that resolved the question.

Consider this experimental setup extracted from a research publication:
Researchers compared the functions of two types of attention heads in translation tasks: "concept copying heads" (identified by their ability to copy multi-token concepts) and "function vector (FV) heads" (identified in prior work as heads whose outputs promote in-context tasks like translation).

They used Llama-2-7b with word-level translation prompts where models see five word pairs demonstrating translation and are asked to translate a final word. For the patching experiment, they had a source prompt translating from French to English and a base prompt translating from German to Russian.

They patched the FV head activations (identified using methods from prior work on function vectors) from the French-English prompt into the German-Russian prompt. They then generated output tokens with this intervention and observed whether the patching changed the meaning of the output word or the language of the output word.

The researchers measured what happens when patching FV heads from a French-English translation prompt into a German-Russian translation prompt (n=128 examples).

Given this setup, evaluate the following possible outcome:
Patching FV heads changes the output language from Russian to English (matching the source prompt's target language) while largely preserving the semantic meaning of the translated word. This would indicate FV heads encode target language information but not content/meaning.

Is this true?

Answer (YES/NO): YES